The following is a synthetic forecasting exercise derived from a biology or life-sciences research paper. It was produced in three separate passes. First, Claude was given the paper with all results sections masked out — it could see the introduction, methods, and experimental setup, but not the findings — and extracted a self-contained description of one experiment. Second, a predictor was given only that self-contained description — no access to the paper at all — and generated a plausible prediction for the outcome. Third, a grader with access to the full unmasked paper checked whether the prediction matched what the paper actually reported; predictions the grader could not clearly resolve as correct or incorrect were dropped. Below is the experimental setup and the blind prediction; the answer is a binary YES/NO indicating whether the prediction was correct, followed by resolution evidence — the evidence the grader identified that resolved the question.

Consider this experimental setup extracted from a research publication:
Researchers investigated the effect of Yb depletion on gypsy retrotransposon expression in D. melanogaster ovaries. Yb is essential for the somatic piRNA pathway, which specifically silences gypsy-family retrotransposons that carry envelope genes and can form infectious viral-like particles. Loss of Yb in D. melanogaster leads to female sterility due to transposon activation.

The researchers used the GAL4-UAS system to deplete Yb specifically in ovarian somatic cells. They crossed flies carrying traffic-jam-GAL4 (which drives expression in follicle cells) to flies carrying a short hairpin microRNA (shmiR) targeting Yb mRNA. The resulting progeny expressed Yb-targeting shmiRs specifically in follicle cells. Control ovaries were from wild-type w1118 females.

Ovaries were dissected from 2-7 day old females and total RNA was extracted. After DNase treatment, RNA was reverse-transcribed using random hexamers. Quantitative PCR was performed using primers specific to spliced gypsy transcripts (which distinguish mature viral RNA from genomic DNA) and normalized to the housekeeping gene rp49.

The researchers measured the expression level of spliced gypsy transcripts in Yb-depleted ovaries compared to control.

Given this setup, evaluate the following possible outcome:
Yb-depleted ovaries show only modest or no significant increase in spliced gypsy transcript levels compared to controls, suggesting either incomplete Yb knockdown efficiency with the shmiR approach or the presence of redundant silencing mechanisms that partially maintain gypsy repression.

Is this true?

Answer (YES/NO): NO